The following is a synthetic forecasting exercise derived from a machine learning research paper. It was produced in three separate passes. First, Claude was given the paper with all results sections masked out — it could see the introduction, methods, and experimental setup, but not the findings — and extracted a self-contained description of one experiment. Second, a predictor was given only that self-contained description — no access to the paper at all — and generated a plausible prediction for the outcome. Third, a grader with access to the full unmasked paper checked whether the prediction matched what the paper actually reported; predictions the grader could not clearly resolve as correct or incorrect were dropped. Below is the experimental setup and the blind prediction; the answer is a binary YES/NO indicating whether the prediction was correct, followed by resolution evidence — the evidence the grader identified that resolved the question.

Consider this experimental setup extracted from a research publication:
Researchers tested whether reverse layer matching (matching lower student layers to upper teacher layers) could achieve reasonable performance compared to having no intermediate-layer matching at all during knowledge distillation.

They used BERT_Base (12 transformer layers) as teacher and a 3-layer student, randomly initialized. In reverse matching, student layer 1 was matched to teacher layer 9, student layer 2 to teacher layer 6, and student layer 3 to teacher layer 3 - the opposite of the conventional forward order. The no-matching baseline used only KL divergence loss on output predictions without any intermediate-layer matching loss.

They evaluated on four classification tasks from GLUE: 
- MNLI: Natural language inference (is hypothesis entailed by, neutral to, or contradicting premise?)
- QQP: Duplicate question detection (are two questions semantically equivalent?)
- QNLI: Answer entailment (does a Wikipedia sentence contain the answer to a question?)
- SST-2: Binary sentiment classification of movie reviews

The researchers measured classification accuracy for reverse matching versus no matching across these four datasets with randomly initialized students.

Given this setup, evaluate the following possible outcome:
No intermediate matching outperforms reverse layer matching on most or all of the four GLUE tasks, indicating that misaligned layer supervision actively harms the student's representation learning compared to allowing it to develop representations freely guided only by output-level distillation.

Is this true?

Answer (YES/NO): NO